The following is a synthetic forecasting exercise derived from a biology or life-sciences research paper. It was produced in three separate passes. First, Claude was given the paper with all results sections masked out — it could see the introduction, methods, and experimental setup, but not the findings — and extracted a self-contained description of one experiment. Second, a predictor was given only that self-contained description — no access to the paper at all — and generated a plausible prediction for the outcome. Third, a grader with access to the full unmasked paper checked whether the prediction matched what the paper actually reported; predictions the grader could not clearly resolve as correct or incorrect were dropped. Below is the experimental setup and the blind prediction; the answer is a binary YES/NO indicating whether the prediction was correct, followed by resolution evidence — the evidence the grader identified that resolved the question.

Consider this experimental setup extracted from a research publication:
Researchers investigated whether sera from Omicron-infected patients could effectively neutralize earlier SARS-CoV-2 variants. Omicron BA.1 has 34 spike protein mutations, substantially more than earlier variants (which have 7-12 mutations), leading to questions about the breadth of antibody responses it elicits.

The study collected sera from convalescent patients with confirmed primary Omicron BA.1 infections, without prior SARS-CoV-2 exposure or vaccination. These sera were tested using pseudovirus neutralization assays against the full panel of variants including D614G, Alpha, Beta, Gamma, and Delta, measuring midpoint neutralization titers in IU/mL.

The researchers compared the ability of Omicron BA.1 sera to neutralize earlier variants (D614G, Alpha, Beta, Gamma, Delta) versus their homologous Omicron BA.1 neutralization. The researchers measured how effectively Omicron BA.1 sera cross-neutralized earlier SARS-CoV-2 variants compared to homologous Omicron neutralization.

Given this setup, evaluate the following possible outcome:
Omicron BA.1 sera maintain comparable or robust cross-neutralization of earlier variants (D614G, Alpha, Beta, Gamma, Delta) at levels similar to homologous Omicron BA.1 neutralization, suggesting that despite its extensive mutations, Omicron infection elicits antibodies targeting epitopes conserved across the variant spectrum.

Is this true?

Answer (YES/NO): NO